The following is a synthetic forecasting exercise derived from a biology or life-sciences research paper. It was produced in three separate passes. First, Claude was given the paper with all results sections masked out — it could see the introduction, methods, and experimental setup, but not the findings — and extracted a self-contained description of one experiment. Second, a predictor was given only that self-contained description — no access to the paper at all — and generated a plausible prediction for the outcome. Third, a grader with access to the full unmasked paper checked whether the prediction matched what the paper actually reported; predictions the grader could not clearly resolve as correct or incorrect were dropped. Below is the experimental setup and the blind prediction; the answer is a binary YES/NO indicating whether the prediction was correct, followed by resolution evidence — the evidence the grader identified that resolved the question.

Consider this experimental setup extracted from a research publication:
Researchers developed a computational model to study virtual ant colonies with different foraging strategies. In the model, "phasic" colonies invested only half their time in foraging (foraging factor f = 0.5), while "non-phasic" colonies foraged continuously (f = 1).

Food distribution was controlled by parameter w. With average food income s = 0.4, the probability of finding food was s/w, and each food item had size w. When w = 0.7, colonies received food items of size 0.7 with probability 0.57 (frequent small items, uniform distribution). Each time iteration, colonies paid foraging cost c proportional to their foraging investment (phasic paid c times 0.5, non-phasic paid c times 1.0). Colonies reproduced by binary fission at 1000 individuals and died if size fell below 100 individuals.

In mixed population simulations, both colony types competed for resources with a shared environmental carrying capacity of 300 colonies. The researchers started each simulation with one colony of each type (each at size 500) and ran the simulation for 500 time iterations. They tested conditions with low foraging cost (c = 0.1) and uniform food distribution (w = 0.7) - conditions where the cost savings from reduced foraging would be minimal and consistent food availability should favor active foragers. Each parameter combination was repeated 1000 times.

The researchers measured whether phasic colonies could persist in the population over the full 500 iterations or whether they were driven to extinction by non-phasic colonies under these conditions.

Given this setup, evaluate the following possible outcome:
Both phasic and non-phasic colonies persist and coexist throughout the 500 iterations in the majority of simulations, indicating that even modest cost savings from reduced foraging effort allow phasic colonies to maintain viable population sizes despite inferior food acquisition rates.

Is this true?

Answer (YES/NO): NO